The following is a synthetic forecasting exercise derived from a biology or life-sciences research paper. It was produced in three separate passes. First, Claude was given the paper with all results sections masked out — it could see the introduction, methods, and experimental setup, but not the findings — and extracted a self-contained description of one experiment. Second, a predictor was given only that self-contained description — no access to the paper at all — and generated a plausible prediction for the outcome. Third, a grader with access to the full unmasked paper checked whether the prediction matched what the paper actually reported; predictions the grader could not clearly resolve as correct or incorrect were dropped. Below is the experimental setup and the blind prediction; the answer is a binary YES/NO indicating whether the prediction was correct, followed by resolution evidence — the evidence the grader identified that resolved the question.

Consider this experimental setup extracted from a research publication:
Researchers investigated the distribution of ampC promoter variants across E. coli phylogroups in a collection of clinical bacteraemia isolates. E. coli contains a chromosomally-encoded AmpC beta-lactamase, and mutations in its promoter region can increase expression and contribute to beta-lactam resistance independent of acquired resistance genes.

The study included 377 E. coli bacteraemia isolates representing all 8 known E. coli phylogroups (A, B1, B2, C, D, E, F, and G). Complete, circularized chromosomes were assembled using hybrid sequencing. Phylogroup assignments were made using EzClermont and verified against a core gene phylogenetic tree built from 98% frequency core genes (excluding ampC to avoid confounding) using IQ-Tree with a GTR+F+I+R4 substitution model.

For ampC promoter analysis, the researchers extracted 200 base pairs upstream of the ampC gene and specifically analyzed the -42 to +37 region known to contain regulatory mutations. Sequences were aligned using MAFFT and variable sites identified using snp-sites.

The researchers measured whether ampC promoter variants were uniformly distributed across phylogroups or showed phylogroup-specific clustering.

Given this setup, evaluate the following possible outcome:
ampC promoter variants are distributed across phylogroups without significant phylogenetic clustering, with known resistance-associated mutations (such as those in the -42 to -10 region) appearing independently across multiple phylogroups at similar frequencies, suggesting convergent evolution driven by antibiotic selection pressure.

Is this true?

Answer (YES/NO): NO